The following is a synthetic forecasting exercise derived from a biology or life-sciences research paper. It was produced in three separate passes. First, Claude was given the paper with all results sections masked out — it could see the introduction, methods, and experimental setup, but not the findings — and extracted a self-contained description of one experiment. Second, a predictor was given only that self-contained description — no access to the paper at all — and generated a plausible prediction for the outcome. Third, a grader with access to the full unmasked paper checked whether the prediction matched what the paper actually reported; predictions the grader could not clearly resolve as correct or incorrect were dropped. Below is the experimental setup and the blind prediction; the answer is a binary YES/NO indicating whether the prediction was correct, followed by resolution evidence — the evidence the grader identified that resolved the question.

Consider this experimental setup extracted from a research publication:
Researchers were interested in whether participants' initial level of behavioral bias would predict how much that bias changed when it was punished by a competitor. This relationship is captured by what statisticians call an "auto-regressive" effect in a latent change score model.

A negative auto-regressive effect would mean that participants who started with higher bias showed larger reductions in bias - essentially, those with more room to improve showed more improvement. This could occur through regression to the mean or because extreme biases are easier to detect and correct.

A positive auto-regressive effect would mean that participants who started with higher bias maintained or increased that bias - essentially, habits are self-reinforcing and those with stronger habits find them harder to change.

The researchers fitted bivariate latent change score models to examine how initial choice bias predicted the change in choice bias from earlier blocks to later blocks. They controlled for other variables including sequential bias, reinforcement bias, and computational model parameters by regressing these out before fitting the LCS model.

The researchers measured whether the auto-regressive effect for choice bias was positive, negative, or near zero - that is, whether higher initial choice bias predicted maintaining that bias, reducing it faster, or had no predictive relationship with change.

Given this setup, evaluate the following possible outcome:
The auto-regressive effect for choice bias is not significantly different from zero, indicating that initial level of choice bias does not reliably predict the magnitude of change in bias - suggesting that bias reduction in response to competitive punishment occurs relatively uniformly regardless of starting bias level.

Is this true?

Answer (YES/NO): NO